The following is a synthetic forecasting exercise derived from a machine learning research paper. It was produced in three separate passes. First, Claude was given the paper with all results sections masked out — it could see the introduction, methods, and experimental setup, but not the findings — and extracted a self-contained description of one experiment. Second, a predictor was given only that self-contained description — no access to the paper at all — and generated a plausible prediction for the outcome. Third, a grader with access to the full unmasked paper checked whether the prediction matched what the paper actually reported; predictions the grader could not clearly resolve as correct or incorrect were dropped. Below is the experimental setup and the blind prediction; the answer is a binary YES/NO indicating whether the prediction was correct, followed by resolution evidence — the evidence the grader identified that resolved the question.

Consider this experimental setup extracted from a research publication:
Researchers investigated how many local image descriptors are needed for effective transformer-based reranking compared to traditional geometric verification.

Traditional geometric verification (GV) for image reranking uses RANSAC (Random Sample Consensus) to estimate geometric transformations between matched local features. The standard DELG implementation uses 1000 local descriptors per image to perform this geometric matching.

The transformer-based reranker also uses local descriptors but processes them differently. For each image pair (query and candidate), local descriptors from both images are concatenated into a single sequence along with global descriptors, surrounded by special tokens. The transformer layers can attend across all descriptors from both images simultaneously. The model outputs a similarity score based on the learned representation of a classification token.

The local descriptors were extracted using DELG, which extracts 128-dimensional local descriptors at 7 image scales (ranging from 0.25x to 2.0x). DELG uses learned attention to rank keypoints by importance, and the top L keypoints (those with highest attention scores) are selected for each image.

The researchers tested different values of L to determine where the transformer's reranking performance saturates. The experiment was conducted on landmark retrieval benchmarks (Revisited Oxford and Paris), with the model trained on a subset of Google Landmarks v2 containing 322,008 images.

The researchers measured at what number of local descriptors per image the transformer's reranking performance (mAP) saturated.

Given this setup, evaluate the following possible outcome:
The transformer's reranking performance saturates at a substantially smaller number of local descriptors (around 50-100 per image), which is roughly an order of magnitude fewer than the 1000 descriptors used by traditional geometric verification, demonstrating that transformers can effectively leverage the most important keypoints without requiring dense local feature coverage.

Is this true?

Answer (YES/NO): NO